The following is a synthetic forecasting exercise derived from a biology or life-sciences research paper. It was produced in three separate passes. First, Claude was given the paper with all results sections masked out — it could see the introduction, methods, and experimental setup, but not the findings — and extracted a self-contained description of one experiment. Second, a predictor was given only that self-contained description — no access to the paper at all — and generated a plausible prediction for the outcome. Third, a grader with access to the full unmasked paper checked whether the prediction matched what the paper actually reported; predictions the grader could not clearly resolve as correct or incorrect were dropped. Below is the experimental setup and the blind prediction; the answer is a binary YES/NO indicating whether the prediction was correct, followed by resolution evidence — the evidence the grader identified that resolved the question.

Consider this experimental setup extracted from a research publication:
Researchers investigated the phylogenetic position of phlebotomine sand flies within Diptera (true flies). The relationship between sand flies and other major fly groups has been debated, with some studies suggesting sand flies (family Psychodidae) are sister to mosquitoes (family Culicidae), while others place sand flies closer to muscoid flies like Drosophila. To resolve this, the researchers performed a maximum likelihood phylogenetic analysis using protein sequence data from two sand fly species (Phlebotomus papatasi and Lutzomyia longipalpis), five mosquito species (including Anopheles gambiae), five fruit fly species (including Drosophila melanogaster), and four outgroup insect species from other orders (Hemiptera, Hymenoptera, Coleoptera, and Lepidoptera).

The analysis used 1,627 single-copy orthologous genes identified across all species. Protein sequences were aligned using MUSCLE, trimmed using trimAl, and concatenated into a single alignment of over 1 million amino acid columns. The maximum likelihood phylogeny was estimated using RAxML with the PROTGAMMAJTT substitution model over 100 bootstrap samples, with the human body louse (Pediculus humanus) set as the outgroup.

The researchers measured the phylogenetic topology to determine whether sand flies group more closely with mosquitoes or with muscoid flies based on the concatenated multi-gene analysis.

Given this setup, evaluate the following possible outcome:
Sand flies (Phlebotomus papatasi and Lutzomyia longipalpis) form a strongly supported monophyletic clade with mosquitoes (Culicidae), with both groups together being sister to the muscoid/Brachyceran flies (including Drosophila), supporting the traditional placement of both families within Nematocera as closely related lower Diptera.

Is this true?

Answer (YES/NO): YES